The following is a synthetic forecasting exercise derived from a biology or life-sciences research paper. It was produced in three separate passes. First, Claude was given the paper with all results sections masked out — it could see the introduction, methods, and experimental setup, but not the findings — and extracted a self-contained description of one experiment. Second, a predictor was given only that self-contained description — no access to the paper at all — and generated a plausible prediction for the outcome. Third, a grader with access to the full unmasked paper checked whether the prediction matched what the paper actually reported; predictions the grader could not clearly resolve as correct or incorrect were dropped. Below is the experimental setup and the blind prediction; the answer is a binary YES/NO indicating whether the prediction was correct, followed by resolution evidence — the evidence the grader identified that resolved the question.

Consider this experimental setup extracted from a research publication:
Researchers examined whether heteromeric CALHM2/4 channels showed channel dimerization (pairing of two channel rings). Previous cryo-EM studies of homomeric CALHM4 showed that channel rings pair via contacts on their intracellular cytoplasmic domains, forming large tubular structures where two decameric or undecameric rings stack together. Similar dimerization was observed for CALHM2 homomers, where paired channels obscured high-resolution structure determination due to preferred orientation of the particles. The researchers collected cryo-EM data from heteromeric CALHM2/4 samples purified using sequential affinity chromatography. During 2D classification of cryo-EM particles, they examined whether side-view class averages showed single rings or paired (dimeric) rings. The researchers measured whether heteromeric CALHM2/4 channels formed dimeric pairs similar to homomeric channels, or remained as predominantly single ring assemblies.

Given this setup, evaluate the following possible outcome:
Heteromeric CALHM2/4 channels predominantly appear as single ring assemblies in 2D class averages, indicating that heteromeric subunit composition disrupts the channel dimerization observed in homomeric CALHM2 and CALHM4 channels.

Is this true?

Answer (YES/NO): NO